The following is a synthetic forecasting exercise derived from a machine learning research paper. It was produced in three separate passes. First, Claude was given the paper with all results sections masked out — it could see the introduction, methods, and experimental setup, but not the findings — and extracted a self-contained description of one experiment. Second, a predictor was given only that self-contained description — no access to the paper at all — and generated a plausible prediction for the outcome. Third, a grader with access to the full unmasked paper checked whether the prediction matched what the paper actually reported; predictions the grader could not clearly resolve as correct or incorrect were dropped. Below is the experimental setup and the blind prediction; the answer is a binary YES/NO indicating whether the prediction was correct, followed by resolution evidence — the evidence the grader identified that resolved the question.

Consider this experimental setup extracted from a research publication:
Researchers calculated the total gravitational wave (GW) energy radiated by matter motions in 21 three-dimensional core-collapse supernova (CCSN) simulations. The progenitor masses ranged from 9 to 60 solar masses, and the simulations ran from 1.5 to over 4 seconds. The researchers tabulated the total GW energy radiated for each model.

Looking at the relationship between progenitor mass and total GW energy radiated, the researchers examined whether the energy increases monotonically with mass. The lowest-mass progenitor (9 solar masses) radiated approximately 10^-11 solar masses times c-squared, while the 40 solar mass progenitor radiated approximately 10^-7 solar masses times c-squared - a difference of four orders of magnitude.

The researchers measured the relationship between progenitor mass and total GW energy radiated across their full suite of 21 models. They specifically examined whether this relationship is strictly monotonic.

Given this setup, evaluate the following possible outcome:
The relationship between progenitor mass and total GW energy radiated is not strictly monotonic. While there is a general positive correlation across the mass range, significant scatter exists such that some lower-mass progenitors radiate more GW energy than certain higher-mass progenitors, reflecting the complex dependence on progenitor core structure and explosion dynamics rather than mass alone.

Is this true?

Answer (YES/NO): YES